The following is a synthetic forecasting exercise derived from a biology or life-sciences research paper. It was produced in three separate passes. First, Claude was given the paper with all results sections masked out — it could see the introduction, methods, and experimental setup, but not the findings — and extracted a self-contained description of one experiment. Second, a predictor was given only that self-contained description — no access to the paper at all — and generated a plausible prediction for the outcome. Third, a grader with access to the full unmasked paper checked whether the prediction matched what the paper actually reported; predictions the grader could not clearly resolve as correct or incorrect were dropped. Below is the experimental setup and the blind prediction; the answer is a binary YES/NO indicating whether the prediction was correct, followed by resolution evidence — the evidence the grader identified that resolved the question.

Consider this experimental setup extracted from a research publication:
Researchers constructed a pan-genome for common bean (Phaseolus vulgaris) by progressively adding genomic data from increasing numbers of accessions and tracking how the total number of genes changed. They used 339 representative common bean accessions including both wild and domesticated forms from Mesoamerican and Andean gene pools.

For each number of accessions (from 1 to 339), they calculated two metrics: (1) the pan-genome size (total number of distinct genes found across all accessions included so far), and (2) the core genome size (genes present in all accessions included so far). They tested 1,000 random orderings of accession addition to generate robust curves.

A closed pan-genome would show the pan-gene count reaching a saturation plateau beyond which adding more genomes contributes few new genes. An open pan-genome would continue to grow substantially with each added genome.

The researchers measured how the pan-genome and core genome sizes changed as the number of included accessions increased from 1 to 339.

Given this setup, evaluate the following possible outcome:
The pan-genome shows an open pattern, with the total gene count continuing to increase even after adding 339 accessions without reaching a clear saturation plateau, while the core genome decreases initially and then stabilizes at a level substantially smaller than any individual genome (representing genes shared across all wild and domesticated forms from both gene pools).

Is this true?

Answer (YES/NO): NO